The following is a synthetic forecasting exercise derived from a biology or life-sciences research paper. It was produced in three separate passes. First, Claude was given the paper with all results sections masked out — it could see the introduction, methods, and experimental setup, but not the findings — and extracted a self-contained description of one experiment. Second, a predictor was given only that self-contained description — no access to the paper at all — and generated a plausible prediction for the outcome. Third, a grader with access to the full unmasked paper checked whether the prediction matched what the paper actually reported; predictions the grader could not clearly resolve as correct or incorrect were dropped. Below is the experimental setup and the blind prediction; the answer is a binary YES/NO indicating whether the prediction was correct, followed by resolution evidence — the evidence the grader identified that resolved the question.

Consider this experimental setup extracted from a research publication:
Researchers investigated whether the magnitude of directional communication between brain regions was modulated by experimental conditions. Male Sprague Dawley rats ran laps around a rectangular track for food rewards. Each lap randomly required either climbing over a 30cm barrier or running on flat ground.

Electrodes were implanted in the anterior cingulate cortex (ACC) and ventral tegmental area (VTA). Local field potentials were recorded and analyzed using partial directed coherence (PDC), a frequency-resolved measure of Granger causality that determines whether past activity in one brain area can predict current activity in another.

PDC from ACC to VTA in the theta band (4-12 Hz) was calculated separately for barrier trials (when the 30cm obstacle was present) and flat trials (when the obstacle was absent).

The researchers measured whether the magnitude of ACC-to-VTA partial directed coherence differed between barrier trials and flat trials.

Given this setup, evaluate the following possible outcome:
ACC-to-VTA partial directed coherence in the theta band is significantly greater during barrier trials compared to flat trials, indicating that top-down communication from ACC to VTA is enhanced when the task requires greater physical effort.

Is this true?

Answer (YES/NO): NO